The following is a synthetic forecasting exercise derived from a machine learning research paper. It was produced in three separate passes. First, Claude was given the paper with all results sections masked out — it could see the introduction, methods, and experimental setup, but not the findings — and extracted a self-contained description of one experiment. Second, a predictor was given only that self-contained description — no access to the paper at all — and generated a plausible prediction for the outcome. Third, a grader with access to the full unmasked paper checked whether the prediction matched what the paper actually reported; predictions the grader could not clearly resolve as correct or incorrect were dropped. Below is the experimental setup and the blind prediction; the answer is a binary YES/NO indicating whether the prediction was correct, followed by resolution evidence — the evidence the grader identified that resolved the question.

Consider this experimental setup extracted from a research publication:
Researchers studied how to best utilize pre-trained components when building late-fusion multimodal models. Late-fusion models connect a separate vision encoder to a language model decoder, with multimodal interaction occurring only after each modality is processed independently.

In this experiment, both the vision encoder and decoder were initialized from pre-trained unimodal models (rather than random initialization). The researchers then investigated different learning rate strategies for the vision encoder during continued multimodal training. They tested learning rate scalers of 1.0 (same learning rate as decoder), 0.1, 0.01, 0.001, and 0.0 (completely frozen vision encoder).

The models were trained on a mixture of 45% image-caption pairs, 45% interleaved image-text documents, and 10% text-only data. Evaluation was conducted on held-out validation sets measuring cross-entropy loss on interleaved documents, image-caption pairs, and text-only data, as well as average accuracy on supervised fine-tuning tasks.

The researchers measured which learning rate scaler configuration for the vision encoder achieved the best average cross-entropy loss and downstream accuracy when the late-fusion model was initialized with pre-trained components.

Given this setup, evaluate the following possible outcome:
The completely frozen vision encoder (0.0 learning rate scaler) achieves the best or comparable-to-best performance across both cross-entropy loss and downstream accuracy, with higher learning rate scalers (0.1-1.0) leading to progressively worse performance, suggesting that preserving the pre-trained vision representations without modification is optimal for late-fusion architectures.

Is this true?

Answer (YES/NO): YES